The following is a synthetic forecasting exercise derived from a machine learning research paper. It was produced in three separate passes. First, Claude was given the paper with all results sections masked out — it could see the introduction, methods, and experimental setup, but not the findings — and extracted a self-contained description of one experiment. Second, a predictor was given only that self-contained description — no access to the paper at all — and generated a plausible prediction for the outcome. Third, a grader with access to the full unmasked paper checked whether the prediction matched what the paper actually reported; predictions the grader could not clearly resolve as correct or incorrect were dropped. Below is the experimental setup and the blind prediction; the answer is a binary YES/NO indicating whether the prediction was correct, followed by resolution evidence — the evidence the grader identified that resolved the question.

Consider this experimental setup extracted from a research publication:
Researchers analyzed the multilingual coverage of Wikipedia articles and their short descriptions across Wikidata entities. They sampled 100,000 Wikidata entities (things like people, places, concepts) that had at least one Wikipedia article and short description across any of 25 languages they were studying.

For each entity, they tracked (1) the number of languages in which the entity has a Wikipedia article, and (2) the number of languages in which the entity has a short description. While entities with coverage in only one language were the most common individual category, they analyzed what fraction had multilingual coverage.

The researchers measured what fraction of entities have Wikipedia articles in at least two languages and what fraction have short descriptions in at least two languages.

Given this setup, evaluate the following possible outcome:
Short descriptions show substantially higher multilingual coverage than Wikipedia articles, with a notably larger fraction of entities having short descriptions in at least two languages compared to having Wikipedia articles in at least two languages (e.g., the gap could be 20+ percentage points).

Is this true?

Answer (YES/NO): NO